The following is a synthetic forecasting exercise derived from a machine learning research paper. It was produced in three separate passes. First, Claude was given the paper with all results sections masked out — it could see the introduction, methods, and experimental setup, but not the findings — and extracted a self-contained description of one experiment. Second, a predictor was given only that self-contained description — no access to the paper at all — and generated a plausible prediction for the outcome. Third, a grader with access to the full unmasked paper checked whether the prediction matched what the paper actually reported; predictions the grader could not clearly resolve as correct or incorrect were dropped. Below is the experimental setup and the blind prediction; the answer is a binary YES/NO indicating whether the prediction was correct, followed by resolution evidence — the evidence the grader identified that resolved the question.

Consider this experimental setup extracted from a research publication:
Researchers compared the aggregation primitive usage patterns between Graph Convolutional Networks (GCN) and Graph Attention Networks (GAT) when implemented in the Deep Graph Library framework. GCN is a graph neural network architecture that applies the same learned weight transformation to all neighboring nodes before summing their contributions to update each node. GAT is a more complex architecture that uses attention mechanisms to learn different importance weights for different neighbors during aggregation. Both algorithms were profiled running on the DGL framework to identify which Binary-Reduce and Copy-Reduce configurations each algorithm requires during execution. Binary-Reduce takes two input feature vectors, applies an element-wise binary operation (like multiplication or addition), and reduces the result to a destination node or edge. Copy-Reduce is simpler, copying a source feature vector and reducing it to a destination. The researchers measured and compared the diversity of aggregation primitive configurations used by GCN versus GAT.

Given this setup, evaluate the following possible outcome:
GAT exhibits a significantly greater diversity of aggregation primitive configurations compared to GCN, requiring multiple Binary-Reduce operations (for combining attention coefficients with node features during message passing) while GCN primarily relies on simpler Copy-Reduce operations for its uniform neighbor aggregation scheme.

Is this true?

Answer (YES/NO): YES